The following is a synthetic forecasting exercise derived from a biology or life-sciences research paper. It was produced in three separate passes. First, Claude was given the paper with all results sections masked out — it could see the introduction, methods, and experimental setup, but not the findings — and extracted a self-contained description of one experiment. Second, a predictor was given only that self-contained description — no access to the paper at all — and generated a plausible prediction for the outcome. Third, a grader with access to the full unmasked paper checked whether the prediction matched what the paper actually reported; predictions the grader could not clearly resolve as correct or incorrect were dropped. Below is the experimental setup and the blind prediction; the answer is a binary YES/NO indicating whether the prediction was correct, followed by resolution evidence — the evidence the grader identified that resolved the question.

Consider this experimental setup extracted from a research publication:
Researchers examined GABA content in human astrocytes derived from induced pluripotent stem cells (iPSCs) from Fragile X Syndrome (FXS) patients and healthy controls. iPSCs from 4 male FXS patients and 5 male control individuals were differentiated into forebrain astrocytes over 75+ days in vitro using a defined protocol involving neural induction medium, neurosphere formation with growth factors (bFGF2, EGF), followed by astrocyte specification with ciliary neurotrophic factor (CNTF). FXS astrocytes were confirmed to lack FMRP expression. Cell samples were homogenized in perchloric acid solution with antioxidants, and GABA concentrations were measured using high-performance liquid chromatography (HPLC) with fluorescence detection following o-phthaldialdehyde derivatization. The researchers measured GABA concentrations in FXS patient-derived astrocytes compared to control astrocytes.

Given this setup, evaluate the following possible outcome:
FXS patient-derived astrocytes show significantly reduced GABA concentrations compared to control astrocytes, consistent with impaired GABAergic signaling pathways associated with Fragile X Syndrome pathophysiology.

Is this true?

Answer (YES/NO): NO